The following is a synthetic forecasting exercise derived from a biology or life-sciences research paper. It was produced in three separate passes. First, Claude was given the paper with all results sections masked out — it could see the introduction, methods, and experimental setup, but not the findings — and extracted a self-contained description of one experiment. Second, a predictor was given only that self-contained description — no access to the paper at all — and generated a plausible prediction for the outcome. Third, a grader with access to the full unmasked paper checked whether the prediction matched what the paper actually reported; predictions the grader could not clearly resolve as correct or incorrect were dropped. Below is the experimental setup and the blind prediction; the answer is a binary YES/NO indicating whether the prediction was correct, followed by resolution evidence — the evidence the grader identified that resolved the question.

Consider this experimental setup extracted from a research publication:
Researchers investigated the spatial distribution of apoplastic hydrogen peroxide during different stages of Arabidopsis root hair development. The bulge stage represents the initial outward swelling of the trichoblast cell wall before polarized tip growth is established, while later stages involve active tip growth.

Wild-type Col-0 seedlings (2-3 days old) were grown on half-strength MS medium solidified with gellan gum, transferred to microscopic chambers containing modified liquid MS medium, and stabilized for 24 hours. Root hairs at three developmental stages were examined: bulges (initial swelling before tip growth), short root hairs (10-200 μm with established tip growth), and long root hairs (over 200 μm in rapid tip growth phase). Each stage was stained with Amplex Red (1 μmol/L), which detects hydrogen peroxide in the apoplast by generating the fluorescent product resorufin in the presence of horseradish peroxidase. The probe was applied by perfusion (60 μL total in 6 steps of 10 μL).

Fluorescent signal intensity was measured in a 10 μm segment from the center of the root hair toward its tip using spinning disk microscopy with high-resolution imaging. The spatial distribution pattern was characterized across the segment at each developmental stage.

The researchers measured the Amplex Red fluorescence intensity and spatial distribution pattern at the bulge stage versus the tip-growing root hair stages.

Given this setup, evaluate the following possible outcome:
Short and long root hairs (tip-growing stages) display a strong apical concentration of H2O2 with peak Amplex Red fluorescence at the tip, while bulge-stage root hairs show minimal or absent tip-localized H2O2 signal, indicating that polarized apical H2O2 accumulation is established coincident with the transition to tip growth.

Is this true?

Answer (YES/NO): NO